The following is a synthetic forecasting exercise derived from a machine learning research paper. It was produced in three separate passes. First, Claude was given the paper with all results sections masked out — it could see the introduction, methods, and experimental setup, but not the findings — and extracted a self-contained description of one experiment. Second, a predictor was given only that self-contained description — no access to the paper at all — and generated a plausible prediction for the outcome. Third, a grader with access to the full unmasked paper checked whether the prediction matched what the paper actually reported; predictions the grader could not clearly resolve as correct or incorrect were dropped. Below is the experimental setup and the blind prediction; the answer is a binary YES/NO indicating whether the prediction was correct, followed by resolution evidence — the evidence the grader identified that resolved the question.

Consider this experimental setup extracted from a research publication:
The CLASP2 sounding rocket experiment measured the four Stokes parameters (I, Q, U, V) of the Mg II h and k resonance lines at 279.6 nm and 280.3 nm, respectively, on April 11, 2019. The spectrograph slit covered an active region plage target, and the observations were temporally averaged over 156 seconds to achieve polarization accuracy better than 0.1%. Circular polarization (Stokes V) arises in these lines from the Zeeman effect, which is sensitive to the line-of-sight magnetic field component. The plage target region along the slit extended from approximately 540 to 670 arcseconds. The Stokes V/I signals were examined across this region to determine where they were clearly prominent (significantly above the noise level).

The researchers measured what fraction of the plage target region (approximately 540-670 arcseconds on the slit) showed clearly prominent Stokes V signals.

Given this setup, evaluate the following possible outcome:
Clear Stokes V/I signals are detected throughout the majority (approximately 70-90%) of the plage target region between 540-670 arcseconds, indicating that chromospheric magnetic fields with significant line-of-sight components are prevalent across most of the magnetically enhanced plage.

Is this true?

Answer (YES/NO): NO